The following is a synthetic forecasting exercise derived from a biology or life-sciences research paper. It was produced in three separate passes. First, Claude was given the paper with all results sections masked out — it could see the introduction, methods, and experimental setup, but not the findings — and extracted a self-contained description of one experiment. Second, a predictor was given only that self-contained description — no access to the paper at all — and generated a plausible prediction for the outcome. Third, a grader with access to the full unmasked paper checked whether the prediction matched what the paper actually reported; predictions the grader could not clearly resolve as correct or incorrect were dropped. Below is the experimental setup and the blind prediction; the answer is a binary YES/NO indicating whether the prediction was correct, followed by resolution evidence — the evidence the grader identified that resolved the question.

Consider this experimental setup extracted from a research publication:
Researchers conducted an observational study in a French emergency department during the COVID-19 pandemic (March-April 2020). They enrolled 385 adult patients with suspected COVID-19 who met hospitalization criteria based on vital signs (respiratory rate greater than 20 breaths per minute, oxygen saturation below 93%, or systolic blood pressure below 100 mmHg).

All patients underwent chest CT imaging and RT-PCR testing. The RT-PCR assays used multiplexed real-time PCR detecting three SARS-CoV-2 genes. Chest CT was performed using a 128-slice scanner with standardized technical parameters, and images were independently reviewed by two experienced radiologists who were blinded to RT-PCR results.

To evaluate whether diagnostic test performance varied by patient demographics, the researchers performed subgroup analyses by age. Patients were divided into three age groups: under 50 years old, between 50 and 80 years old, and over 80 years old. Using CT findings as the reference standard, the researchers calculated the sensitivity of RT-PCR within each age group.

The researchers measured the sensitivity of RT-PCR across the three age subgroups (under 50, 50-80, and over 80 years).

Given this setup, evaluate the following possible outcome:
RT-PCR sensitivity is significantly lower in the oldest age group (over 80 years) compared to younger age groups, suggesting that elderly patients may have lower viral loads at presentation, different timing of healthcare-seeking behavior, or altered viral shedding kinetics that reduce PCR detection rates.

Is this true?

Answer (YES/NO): NO